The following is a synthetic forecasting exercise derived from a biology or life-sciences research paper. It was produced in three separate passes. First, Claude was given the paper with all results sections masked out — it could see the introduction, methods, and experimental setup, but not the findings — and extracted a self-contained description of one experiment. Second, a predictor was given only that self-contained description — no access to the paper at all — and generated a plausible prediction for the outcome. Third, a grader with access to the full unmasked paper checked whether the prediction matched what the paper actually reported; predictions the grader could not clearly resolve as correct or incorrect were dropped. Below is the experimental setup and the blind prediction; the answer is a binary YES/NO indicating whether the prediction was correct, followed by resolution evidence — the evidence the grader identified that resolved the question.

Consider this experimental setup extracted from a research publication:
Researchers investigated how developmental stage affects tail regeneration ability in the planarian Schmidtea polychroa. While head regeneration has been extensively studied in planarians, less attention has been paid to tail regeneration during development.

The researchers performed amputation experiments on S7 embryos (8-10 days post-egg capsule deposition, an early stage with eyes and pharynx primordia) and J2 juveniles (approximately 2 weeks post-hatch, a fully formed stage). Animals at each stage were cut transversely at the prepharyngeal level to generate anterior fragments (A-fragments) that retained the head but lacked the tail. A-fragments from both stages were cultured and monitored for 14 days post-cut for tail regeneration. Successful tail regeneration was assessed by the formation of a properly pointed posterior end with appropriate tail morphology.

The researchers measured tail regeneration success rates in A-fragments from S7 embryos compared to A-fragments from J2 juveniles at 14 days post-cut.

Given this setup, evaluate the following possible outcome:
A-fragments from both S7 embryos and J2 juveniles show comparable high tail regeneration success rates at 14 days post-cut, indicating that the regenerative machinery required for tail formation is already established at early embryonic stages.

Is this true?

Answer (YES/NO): YES